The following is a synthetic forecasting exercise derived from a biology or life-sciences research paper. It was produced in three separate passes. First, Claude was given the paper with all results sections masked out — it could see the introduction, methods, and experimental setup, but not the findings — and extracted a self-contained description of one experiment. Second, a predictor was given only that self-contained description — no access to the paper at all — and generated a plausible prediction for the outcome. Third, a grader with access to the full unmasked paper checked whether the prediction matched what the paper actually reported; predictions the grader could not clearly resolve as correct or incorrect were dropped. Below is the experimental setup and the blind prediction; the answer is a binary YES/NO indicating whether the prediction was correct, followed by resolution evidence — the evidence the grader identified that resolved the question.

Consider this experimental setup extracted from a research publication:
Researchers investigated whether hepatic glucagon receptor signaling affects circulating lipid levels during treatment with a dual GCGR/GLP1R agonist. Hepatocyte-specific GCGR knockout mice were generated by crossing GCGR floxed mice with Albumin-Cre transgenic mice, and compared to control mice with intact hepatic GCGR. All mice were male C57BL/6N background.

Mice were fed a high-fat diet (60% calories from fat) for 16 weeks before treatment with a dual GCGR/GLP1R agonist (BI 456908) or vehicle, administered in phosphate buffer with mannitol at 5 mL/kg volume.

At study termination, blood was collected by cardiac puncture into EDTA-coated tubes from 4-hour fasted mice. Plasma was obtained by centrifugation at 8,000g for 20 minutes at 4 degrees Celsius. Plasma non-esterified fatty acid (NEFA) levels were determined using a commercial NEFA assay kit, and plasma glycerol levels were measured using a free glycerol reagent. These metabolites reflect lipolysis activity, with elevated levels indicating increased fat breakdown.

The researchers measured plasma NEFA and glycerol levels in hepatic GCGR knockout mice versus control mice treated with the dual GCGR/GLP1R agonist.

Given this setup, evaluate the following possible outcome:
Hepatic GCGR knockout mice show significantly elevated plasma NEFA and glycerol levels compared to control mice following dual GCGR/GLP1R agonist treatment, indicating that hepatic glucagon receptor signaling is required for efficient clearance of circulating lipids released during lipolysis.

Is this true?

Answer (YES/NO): NO